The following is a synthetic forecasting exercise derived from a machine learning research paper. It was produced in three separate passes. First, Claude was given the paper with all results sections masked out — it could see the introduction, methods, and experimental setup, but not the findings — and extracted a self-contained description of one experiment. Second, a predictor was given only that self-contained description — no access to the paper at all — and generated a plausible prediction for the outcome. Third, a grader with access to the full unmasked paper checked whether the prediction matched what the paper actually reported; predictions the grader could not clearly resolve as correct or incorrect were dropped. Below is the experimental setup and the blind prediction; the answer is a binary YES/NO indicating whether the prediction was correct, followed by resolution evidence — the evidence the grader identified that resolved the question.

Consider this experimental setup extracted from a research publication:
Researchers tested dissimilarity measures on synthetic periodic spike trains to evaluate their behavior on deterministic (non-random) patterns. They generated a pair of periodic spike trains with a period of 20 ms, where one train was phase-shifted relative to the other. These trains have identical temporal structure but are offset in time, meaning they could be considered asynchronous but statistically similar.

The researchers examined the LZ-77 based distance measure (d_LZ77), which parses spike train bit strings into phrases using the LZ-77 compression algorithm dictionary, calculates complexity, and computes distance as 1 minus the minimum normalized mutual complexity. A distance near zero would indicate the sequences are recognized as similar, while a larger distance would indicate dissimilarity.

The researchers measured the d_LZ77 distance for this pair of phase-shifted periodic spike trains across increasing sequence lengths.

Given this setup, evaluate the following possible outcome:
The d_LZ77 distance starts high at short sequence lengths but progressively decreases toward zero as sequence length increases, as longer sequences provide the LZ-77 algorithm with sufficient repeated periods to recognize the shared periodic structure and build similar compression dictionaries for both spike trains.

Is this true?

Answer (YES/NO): NO